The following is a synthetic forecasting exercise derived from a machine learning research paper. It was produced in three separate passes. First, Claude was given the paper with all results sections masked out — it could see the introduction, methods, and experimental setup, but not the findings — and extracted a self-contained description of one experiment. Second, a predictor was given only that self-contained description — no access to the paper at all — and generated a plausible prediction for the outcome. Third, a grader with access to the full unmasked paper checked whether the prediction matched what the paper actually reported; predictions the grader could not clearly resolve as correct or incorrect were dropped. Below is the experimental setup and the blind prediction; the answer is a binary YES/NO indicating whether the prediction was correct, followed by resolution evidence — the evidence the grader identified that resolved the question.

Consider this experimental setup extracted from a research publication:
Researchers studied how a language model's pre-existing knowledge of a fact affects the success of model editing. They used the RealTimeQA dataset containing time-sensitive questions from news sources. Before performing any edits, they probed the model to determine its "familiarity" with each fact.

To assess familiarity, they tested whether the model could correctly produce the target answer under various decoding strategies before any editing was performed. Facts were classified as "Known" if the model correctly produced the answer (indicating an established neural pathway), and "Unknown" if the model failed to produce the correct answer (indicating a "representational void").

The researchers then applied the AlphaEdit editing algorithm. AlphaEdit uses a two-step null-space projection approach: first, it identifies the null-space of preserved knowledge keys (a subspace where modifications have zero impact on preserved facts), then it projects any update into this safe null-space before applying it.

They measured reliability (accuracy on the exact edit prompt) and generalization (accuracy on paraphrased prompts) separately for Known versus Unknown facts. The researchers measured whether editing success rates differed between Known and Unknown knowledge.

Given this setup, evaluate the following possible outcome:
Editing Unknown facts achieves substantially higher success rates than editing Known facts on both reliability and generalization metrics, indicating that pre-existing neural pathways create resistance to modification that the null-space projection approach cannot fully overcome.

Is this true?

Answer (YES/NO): NO